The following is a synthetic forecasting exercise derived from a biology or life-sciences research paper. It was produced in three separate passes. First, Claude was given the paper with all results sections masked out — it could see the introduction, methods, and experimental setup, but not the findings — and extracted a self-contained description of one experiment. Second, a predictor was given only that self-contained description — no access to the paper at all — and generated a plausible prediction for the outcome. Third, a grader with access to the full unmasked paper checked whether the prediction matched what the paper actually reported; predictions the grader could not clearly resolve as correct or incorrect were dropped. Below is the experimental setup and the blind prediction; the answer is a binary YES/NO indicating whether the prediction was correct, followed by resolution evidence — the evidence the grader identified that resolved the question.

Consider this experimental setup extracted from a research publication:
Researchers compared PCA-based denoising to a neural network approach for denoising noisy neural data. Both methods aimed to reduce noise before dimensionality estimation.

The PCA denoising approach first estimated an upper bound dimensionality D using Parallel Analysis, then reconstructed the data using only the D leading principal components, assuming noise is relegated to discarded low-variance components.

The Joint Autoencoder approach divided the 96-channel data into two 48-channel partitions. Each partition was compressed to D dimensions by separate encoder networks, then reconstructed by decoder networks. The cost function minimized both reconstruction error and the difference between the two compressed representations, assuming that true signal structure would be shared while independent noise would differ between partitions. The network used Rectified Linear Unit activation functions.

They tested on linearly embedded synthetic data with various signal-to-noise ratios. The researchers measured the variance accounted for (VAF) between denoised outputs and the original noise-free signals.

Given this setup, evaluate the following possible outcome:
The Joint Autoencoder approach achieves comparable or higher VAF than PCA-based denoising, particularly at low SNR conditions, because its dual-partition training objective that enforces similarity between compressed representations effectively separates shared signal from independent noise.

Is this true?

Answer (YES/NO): NO